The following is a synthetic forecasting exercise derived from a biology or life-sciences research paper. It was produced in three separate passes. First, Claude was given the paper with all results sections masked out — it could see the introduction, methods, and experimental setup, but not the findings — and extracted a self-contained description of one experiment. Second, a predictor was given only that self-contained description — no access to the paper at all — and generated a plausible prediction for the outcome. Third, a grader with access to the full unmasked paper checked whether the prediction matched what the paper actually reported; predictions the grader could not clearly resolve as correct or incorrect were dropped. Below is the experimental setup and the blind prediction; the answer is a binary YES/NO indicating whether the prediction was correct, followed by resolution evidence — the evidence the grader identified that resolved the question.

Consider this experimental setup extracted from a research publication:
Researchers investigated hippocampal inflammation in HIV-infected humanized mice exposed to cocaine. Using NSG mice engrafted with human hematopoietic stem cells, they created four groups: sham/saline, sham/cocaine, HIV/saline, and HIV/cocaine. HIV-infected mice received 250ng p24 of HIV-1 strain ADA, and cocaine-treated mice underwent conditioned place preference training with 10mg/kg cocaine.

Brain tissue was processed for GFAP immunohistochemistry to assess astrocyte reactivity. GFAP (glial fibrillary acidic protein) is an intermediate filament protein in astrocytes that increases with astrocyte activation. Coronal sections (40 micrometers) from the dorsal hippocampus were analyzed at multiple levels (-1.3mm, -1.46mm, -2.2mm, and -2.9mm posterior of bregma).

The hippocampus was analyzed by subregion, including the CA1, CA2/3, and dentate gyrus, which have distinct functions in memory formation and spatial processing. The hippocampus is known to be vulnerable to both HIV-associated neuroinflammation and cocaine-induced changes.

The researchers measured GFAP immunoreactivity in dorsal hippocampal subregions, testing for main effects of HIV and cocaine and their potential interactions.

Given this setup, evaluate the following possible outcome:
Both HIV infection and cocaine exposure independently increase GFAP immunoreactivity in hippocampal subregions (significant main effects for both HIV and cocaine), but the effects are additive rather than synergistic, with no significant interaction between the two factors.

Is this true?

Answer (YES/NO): NO